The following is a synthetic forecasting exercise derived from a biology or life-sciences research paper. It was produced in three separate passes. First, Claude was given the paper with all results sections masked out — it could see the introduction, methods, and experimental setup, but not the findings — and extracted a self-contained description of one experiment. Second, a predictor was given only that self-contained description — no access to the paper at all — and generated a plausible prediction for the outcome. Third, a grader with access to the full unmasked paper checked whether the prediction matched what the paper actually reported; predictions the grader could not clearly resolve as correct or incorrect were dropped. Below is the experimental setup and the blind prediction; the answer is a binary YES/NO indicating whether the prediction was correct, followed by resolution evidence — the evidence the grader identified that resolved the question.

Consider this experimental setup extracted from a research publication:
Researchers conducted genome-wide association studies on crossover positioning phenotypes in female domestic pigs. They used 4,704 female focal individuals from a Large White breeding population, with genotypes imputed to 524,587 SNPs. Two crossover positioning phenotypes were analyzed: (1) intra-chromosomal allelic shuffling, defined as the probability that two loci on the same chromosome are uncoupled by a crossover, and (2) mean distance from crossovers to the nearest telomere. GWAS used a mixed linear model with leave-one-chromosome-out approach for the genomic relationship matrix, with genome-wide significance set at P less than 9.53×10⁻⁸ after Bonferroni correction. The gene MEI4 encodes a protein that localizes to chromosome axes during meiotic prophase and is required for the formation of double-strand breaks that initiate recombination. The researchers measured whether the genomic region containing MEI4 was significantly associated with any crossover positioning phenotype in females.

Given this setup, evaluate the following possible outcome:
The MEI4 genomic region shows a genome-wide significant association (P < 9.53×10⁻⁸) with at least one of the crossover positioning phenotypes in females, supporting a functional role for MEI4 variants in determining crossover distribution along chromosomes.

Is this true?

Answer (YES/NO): YES